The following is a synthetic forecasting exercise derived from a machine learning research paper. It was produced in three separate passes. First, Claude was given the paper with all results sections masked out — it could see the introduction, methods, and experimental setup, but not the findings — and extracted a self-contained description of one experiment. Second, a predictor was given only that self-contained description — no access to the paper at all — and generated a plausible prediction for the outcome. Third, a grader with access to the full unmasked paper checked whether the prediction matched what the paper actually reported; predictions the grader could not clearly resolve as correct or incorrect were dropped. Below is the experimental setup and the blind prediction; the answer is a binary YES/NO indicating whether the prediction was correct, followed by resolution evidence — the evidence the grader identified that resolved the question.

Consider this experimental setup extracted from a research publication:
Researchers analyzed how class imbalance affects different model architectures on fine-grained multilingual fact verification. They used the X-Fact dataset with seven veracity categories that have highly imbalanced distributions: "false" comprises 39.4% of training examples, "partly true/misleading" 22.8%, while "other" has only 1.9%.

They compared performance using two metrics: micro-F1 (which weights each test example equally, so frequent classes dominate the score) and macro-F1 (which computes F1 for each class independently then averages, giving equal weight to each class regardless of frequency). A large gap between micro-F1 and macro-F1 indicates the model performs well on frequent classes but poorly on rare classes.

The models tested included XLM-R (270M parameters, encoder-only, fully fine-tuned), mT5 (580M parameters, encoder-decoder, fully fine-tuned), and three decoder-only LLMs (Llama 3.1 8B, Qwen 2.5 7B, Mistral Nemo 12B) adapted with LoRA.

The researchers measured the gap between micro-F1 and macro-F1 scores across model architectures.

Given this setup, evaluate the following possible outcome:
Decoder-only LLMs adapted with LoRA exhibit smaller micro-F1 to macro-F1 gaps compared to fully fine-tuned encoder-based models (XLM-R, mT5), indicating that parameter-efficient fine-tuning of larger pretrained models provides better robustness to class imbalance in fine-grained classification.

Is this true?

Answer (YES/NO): NO